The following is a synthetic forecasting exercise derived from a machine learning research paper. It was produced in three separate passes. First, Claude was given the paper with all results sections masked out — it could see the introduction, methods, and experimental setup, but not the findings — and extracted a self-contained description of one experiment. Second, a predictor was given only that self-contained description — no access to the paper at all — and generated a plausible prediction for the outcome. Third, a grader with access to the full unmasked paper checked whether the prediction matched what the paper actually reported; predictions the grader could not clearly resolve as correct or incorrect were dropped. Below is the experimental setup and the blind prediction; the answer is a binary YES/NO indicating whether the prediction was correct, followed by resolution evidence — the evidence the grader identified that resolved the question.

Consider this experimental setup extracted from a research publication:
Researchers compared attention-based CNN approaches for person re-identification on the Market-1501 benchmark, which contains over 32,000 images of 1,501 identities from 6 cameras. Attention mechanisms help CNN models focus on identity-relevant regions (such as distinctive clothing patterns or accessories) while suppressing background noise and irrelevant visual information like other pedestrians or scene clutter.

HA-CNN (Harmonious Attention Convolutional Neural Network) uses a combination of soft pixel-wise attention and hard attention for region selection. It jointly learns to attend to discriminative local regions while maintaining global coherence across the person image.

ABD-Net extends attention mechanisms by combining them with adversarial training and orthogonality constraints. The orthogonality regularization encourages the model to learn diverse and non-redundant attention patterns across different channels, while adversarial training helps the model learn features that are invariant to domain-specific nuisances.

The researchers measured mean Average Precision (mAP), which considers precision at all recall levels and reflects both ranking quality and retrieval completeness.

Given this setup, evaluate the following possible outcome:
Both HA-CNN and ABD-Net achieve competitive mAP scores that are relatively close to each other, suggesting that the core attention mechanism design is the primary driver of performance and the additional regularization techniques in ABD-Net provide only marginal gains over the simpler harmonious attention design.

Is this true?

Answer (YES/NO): NO